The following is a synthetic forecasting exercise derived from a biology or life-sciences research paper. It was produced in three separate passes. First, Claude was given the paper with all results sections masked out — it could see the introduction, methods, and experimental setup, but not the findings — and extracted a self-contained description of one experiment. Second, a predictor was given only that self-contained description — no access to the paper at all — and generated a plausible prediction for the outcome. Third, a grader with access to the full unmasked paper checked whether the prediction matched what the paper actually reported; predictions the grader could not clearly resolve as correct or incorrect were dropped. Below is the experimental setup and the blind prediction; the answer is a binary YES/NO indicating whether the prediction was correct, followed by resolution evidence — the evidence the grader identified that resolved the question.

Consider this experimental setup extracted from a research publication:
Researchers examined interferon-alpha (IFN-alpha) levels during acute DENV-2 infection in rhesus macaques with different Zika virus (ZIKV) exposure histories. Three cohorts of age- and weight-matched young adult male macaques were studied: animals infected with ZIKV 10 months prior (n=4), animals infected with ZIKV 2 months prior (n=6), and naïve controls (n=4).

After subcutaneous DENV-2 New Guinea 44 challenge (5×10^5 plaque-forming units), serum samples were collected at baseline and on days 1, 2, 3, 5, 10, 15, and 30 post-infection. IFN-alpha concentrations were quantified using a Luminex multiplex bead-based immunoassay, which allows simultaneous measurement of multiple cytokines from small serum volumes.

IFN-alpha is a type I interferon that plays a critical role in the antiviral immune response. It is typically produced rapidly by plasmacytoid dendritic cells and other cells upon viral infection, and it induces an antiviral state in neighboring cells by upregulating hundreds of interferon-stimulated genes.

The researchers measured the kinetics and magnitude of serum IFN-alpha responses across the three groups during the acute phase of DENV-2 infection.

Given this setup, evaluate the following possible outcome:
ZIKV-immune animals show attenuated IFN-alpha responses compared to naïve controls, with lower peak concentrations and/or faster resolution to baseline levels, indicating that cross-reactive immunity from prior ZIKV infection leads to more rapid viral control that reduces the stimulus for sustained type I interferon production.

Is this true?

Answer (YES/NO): YES